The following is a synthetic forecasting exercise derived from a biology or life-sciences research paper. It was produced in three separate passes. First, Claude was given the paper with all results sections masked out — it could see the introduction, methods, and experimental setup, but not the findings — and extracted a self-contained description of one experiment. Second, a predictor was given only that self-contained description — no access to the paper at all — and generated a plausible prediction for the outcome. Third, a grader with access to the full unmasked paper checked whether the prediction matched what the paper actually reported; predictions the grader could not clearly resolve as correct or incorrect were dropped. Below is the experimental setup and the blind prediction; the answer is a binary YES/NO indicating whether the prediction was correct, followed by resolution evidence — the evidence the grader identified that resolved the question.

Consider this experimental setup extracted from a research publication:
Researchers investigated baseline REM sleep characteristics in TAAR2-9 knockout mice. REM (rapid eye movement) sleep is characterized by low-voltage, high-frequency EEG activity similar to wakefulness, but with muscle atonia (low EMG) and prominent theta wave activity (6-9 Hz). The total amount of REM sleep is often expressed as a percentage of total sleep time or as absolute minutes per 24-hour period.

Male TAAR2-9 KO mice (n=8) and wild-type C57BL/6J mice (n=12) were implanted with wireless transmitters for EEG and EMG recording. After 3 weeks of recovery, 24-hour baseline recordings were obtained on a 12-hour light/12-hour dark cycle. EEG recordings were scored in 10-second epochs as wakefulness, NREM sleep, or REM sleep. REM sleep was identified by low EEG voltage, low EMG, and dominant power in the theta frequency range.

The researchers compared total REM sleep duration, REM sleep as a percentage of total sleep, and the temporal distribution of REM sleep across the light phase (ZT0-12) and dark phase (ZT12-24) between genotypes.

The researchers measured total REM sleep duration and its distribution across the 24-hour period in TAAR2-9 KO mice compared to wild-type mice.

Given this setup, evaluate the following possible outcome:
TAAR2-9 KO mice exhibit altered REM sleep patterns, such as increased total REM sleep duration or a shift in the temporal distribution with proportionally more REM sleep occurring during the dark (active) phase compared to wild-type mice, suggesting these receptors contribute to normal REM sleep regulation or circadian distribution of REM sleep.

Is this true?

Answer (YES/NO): NO